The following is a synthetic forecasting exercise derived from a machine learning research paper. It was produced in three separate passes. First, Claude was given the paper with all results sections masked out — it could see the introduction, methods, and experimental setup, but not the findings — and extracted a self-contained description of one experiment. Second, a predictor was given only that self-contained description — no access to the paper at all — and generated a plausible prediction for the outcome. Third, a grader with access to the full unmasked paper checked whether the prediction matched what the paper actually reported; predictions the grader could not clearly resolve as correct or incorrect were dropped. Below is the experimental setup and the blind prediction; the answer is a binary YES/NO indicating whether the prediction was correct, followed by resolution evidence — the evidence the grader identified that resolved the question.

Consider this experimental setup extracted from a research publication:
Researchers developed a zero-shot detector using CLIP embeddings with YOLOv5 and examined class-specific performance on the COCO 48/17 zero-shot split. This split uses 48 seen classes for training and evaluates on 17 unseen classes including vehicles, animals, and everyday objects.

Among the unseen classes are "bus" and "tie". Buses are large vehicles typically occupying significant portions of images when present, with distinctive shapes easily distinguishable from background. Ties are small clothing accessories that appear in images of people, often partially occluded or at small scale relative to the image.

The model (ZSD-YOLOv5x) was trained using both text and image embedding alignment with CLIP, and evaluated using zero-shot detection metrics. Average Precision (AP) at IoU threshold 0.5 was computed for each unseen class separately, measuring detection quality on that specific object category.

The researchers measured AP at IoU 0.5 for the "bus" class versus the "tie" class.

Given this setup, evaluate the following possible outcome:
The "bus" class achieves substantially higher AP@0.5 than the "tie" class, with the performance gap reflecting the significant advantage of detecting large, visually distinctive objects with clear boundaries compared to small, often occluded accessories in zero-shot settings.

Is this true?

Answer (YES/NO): YES